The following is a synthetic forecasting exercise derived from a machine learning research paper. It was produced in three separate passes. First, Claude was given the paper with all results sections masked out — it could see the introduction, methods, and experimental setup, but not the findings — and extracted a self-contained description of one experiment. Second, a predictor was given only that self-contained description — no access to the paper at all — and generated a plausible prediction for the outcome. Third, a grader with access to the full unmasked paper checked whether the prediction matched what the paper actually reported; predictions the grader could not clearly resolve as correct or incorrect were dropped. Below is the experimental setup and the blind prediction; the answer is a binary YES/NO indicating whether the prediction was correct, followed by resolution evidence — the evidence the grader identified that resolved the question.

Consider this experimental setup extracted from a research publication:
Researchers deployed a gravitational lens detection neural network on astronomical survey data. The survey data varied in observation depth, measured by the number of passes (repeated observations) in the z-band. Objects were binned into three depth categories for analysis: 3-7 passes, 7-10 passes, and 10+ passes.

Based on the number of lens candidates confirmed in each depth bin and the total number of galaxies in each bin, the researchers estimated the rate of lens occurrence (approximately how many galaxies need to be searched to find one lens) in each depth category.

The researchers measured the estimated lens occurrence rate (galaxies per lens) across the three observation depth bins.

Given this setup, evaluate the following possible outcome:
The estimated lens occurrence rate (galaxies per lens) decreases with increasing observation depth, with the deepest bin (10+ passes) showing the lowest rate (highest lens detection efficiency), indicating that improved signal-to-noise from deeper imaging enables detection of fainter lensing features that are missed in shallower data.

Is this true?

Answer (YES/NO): YES